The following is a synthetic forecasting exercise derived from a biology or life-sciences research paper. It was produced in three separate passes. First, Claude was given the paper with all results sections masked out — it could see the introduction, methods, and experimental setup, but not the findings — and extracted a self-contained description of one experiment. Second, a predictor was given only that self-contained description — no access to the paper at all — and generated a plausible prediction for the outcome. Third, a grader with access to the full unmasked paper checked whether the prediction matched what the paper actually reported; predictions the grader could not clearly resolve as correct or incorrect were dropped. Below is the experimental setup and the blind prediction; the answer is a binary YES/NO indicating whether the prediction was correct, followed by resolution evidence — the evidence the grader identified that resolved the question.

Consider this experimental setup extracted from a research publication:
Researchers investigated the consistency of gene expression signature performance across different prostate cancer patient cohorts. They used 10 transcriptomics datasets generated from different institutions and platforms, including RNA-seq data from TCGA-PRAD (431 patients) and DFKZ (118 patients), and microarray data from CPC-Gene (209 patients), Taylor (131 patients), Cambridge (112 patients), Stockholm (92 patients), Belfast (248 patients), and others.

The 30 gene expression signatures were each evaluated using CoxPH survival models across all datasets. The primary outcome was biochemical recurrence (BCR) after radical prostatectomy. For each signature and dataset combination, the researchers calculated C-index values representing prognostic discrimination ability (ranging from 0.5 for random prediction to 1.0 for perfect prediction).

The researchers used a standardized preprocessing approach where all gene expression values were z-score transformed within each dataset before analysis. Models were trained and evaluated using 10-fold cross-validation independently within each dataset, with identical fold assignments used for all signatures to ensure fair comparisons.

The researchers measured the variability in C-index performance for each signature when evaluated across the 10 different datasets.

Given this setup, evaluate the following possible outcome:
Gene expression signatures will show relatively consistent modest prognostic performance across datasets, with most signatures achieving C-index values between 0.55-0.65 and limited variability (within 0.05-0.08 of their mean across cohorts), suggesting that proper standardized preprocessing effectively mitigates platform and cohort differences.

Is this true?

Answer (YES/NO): NO